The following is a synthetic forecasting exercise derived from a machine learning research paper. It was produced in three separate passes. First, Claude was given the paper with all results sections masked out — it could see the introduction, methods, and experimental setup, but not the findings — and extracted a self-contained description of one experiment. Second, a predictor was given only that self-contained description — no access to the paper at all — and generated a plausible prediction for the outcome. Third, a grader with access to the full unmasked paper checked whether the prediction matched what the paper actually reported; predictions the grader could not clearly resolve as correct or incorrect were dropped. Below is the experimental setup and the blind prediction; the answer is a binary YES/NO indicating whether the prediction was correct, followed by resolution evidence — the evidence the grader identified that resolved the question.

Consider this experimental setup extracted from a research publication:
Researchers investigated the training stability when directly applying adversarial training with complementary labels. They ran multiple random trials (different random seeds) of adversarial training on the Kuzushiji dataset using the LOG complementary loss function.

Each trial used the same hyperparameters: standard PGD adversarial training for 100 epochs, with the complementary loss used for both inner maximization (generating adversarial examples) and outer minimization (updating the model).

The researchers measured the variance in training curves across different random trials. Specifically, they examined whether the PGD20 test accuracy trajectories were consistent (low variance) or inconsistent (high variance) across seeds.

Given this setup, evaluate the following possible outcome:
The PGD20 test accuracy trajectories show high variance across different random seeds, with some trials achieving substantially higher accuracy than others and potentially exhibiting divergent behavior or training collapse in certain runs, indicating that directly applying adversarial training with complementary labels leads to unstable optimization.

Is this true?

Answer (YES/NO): YES